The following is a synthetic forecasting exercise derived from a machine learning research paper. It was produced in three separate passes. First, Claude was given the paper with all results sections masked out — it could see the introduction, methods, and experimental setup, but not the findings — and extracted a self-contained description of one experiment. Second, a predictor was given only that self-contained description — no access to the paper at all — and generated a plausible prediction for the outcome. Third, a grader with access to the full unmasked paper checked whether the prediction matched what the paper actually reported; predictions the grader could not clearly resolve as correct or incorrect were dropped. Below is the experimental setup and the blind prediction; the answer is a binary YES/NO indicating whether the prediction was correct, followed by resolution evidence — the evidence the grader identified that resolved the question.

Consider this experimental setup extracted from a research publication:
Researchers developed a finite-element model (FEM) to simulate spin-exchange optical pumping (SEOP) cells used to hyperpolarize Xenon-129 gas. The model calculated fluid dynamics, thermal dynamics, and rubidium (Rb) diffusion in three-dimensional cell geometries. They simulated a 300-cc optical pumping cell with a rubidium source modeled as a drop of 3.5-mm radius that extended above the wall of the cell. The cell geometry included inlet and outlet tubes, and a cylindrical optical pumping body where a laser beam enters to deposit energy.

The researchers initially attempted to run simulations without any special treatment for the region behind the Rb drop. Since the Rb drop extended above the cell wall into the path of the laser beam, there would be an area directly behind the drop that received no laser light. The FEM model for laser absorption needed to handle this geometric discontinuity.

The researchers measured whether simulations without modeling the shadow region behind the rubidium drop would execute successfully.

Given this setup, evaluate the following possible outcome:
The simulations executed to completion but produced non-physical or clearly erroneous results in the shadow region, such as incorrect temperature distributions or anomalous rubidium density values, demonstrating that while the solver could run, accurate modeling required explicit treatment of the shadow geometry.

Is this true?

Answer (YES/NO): NO